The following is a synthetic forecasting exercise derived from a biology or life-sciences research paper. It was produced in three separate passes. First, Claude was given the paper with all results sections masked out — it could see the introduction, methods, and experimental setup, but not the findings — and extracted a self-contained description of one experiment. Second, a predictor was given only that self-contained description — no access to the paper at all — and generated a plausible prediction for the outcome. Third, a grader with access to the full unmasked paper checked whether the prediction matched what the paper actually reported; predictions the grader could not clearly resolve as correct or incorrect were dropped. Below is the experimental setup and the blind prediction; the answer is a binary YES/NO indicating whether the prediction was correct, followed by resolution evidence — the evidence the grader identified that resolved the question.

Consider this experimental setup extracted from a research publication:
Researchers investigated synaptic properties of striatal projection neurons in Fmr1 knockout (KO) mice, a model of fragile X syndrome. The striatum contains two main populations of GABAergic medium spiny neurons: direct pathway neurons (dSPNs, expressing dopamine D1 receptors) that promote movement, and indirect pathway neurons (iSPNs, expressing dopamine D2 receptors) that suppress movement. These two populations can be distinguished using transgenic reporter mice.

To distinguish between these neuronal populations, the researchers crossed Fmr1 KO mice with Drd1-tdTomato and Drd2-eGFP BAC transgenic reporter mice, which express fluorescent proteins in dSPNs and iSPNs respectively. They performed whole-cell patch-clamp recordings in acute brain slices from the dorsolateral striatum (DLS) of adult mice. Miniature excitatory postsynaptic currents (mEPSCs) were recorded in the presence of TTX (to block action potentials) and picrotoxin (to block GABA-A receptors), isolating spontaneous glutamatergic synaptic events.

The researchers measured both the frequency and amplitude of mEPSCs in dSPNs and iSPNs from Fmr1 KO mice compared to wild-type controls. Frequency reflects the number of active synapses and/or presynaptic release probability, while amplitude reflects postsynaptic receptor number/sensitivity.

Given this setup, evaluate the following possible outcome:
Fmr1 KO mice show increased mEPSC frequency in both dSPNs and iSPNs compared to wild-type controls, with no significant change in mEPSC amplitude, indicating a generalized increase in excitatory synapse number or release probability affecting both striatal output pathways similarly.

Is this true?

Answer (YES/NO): NO